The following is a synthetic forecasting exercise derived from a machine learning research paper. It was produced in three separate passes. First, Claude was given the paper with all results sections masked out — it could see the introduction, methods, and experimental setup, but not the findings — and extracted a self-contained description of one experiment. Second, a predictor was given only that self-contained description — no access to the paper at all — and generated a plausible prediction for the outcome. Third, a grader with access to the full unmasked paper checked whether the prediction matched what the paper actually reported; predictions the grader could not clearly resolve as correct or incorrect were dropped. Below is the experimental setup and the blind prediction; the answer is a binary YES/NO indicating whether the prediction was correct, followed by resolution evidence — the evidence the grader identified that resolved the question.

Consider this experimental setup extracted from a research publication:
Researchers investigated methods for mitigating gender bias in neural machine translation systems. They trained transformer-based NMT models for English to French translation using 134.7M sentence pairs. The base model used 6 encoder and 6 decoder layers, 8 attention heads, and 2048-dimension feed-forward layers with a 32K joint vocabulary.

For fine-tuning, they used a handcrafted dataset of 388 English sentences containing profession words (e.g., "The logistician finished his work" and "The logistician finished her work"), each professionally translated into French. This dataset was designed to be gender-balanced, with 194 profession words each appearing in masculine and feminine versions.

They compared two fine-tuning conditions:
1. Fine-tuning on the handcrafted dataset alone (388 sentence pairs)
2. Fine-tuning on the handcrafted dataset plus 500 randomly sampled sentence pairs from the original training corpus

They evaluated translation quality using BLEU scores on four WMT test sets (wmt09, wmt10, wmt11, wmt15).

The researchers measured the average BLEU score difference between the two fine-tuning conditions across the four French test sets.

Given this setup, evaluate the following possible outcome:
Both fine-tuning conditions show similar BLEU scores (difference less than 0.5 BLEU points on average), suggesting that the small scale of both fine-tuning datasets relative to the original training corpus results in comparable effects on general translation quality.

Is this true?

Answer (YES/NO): NO